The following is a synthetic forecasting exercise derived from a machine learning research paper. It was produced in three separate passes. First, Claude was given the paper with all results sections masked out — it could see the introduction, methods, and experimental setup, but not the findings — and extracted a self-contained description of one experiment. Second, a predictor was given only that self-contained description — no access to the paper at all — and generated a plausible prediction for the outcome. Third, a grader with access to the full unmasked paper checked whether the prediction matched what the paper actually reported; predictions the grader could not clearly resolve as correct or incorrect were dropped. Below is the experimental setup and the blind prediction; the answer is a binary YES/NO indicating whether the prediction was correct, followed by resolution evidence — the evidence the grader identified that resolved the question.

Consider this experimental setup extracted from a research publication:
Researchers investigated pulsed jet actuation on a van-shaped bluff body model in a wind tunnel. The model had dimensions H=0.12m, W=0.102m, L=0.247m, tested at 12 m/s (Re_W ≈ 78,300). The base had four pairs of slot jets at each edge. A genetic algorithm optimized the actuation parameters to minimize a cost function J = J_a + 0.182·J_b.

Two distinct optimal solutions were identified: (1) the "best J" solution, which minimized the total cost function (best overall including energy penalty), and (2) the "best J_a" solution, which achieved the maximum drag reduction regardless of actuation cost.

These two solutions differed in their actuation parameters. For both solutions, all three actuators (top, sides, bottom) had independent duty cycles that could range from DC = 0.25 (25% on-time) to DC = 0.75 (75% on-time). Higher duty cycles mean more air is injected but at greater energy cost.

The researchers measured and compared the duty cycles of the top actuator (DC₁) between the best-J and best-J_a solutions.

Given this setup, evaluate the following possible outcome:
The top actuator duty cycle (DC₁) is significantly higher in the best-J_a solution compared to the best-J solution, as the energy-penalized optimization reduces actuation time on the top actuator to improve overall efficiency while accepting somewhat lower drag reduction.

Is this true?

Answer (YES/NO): YES